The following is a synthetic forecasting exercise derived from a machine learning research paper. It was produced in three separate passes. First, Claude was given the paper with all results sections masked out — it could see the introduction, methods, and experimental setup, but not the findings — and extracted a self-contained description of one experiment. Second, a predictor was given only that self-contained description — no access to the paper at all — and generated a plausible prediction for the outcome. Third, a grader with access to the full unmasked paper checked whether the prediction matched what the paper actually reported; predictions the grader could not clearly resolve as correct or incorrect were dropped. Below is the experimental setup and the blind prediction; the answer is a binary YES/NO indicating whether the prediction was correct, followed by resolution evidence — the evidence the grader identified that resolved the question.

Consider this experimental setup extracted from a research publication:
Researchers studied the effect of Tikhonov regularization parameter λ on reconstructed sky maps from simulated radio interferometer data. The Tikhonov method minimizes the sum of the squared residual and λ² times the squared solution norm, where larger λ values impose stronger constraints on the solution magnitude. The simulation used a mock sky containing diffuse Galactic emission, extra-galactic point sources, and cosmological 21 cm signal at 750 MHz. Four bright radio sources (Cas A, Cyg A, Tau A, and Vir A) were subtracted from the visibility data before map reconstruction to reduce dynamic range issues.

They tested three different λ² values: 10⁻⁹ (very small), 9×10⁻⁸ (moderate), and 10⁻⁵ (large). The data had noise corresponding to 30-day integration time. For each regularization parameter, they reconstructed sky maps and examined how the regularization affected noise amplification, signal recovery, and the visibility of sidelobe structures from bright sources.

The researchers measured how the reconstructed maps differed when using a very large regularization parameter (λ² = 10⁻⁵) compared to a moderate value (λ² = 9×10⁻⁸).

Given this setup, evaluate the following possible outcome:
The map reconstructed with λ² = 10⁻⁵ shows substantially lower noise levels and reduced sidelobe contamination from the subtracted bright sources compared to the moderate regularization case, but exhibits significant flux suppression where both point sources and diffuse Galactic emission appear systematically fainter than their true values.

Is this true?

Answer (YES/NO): NO